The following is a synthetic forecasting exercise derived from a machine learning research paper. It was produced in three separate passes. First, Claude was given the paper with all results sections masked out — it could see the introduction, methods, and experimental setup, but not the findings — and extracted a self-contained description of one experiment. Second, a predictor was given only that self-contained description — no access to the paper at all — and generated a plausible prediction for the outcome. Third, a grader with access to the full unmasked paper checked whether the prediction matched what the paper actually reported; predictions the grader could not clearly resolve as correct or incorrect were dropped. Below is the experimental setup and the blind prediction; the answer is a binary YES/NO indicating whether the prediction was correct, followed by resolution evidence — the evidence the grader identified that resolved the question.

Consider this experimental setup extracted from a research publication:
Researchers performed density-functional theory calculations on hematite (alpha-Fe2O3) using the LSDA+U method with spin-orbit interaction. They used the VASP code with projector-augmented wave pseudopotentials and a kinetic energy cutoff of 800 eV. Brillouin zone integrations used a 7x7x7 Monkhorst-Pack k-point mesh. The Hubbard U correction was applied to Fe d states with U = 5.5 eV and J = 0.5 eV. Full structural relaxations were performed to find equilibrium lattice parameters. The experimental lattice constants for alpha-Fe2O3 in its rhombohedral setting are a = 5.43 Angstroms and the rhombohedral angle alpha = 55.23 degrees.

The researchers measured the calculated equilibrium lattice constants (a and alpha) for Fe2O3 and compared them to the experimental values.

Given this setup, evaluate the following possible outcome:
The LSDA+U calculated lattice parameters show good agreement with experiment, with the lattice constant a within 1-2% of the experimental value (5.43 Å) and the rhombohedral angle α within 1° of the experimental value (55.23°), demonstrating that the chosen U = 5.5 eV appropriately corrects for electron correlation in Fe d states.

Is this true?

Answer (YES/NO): YES